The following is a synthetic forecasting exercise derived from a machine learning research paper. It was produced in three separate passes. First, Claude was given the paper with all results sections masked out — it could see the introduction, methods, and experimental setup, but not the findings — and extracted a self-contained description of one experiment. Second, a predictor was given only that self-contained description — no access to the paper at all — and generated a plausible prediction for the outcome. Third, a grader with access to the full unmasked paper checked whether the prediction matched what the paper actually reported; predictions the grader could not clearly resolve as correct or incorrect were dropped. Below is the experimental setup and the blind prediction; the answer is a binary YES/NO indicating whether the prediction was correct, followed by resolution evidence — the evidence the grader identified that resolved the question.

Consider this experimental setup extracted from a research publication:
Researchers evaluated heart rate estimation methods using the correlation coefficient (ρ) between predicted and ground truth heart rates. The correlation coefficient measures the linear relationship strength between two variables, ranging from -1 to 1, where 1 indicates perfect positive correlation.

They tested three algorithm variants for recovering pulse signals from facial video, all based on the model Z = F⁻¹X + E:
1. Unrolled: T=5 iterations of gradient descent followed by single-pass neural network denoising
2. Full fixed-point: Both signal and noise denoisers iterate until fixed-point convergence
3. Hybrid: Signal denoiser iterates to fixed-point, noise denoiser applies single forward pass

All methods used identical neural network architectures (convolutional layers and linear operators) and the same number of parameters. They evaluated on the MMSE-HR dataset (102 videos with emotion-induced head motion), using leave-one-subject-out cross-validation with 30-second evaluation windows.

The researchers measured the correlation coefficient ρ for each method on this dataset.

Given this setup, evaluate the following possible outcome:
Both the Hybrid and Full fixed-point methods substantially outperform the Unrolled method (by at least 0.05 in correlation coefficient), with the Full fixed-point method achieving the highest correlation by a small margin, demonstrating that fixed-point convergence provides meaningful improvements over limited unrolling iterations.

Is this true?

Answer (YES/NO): NO